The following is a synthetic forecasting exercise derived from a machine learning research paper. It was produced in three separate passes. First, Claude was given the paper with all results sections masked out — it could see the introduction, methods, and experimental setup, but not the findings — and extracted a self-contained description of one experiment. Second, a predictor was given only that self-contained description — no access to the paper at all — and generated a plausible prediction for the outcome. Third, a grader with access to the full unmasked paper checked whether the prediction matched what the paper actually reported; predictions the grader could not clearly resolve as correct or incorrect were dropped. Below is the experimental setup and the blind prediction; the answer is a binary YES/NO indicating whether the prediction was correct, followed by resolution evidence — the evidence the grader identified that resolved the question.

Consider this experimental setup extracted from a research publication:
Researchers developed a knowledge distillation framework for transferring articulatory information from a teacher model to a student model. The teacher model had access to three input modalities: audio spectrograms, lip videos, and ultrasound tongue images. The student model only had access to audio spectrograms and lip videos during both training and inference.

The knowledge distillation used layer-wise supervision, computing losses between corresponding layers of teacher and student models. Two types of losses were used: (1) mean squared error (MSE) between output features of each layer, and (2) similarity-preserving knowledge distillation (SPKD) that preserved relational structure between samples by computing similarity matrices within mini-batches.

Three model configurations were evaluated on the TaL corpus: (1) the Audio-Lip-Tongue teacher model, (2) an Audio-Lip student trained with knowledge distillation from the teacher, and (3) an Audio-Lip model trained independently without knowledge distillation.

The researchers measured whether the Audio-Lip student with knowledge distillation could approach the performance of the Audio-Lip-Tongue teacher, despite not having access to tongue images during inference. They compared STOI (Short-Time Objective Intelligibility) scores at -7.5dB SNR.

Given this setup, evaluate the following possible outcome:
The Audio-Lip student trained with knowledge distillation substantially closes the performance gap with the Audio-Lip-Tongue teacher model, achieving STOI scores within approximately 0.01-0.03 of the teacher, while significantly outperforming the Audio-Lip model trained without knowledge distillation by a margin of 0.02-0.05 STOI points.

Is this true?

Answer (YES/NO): NO